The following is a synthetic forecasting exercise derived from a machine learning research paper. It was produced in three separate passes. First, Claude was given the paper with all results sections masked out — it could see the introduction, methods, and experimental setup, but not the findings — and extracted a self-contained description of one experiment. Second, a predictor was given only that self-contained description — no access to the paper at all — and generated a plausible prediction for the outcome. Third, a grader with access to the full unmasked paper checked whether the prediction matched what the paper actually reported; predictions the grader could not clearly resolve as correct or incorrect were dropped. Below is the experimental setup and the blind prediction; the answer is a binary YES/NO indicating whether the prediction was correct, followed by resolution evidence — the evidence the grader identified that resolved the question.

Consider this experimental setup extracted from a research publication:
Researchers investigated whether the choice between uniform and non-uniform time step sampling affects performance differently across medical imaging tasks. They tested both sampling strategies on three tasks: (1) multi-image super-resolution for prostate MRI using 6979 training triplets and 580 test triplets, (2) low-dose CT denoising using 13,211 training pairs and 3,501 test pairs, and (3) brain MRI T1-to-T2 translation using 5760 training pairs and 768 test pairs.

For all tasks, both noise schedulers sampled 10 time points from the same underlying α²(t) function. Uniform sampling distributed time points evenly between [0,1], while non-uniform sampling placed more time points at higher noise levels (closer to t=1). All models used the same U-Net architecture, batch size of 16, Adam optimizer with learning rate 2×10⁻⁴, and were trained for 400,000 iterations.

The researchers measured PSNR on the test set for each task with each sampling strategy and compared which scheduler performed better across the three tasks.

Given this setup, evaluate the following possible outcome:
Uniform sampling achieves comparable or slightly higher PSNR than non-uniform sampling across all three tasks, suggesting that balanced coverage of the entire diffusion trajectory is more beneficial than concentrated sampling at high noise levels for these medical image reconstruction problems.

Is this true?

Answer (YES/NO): NO